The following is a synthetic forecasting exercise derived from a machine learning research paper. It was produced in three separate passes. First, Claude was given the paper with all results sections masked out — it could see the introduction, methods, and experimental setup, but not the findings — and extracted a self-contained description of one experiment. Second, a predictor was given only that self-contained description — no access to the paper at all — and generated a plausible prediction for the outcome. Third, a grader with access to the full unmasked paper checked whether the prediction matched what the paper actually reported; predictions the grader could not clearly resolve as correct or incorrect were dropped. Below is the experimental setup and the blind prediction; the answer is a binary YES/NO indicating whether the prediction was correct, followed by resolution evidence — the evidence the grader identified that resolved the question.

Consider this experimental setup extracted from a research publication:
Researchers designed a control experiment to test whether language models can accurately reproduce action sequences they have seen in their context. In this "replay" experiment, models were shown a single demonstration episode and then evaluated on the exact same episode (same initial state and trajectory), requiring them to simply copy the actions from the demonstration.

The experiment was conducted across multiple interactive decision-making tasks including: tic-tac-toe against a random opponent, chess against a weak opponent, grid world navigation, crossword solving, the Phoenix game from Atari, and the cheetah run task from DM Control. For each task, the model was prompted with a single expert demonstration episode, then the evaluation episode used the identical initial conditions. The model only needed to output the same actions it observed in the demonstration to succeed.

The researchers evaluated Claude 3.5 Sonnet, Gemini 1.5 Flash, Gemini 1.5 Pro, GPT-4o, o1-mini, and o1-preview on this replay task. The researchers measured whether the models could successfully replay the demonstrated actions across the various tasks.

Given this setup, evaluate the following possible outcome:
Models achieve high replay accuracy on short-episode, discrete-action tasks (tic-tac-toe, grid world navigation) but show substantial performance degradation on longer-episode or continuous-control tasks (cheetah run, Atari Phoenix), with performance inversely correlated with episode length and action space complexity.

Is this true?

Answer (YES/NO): NO